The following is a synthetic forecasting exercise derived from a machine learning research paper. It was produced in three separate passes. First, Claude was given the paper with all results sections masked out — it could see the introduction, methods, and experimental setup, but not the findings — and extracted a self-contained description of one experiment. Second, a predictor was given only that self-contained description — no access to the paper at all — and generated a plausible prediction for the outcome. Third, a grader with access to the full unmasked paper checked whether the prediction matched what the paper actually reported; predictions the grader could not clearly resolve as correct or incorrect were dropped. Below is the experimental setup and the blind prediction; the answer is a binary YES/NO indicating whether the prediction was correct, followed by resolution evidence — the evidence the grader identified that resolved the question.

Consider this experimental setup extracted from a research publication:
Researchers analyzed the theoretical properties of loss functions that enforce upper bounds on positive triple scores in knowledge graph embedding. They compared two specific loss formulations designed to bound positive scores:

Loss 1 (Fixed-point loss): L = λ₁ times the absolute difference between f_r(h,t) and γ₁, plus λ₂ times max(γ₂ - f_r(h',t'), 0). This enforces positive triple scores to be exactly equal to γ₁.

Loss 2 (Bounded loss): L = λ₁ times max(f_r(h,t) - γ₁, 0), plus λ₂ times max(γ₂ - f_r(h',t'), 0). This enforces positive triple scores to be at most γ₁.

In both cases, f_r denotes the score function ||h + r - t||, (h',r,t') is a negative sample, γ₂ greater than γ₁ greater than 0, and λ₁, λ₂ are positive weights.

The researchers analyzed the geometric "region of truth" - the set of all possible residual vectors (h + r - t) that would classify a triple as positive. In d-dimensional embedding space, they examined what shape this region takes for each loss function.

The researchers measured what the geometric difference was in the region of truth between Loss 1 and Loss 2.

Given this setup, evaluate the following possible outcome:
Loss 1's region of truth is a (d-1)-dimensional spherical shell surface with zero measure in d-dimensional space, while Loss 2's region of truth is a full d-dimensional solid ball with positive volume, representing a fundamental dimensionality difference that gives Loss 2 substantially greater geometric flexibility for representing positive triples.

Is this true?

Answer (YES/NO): YES